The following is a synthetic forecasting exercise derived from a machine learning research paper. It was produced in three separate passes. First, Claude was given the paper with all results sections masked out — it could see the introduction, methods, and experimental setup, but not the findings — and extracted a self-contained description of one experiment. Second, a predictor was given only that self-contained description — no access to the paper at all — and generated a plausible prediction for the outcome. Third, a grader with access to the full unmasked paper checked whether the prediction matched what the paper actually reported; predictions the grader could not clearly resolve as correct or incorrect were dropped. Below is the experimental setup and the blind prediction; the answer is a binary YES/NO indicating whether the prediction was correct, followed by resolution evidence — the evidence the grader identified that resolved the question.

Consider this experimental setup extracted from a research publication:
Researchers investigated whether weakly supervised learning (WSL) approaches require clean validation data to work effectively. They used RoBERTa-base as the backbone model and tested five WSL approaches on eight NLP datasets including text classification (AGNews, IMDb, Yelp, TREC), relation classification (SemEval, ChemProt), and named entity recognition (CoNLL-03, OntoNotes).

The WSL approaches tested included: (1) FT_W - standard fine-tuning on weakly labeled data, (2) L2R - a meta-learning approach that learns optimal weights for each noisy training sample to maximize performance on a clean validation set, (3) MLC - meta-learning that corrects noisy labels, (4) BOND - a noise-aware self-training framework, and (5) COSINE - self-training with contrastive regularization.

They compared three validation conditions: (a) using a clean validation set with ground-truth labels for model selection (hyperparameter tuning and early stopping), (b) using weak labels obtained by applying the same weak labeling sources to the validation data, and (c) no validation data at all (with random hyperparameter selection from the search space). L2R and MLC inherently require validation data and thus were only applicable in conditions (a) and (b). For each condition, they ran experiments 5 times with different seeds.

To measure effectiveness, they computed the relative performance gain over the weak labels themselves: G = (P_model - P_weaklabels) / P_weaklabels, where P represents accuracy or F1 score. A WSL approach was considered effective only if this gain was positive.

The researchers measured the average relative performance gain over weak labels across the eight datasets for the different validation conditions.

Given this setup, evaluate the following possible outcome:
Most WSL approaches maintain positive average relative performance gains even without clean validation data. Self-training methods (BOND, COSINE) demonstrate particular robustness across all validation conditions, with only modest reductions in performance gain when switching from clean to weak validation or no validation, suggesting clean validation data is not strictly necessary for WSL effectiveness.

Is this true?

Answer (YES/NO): NO